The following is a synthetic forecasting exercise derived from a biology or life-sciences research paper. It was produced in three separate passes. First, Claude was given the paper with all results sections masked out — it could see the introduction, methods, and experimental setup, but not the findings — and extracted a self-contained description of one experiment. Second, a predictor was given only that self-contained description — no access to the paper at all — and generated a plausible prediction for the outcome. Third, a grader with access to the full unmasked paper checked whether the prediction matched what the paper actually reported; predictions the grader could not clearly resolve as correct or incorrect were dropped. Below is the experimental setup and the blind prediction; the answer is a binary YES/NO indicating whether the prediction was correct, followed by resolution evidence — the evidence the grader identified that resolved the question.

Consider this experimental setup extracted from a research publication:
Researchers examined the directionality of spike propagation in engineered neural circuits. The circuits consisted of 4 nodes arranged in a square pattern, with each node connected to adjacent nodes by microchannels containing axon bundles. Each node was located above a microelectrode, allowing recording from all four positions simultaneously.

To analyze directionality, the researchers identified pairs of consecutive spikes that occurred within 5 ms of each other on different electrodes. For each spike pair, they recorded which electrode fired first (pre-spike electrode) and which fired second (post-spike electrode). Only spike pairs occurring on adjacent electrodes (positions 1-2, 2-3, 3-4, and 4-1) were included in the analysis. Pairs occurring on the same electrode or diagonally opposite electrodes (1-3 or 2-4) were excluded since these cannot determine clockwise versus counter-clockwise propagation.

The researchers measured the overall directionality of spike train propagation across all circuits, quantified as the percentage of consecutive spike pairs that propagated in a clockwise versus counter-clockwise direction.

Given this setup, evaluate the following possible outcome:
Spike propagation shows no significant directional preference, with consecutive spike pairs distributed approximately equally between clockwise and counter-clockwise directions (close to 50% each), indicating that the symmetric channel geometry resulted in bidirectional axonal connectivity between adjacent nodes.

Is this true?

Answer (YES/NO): NO